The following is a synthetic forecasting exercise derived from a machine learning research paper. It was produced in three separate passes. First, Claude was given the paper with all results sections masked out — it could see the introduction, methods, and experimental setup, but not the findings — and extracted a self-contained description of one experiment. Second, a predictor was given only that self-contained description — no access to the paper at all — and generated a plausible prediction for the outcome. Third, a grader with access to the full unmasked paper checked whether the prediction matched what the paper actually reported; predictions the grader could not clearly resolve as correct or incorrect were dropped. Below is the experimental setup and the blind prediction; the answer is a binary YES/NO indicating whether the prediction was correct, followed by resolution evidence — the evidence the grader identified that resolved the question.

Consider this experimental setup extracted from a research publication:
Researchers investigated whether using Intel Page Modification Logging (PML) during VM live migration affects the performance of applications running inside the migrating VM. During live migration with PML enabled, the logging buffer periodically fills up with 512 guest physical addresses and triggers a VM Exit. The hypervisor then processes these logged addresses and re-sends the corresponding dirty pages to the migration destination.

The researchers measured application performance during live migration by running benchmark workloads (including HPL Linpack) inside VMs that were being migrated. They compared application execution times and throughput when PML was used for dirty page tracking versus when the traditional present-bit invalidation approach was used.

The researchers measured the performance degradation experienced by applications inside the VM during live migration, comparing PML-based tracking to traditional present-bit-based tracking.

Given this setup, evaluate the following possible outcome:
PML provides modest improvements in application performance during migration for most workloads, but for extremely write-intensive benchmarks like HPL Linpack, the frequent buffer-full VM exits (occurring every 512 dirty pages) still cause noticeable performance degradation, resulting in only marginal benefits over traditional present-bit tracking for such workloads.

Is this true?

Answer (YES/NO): NO